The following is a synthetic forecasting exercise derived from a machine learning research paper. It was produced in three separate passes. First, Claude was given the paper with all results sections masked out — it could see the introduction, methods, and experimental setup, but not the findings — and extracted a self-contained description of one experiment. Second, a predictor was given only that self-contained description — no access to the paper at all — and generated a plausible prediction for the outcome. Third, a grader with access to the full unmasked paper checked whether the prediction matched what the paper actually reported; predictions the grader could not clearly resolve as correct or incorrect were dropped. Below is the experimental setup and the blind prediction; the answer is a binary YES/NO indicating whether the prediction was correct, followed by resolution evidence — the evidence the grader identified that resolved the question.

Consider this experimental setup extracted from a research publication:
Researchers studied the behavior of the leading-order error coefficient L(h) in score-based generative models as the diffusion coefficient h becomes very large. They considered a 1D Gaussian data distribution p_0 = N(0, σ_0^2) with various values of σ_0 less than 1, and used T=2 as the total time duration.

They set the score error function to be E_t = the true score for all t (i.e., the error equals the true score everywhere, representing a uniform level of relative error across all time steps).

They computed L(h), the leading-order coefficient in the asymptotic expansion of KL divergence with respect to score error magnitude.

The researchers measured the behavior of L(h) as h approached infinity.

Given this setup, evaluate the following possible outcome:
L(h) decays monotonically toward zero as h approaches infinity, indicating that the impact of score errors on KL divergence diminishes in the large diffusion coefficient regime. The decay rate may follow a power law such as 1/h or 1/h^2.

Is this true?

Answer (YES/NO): NO